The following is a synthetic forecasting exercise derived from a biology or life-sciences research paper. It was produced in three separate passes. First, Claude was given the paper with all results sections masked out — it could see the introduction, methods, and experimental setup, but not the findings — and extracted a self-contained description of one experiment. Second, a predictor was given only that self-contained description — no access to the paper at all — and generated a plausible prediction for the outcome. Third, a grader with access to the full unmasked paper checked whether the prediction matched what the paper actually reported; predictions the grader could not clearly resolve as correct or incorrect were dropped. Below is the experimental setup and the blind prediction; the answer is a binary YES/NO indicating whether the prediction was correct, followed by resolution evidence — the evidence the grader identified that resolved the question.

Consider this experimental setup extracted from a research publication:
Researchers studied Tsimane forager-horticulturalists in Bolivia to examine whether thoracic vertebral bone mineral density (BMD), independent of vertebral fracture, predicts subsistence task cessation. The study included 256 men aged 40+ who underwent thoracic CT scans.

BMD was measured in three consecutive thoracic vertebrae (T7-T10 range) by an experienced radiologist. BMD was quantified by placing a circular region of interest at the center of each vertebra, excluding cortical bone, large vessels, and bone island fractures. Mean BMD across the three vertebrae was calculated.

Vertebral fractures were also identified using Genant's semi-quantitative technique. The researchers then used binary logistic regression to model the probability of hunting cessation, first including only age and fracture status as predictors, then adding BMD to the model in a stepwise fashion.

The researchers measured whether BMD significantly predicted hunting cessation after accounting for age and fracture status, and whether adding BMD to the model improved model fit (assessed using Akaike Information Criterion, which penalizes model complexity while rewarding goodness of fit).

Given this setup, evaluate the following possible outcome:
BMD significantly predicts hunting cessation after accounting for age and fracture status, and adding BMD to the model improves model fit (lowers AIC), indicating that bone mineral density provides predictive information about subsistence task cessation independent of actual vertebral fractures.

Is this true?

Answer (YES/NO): NO